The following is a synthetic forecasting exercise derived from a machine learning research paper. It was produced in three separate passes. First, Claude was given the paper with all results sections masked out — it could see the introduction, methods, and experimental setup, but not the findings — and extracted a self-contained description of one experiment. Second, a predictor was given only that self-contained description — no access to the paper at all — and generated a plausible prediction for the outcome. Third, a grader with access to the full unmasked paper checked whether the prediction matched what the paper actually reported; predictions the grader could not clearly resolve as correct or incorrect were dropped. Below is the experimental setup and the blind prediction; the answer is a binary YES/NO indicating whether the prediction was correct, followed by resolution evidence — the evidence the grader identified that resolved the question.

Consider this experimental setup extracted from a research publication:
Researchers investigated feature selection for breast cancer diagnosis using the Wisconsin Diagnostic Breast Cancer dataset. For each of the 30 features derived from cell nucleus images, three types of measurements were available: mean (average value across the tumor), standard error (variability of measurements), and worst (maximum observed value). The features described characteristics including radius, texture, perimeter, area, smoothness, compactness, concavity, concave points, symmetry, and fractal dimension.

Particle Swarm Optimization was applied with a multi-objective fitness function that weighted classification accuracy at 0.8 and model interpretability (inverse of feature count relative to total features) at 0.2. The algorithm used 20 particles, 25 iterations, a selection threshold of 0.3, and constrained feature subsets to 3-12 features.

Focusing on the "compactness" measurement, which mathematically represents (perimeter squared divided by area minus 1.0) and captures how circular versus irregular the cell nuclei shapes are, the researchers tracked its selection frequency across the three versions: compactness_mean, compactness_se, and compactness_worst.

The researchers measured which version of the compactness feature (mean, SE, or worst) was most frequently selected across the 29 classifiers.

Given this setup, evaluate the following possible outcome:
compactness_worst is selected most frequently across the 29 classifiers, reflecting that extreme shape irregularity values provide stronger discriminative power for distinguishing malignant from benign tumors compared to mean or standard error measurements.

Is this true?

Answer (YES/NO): NO